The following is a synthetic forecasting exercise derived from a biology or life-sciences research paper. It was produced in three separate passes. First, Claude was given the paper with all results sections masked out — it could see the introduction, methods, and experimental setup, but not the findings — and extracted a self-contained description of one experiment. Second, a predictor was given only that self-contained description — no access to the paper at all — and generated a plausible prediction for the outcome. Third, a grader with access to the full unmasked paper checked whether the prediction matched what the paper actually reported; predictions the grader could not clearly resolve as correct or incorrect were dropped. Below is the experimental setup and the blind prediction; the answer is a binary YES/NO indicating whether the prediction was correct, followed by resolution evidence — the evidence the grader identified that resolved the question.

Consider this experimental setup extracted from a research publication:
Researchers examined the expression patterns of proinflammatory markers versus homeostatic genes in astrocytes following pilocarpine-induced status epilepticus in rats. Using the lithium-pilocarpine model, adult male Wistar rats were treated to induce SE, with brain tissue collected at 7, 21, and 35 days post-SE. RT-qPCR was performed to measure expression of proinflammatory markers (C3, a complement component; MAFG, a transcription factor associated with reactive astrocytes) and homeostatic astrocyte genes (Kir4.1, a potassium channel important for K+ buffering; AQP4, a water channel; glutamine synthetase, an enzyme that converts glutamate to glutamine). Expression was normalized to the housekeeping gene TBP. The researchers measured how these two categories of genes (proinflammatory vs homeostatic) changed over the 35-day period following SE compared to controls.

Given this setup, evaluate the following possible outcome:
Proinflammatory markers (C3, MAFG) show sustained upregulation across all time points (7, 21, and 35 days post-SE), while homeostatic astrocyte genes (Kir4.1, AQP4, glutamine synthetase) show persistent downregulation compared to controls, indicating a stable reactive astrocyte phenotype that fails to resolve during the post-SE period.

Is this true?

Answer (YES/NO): NO